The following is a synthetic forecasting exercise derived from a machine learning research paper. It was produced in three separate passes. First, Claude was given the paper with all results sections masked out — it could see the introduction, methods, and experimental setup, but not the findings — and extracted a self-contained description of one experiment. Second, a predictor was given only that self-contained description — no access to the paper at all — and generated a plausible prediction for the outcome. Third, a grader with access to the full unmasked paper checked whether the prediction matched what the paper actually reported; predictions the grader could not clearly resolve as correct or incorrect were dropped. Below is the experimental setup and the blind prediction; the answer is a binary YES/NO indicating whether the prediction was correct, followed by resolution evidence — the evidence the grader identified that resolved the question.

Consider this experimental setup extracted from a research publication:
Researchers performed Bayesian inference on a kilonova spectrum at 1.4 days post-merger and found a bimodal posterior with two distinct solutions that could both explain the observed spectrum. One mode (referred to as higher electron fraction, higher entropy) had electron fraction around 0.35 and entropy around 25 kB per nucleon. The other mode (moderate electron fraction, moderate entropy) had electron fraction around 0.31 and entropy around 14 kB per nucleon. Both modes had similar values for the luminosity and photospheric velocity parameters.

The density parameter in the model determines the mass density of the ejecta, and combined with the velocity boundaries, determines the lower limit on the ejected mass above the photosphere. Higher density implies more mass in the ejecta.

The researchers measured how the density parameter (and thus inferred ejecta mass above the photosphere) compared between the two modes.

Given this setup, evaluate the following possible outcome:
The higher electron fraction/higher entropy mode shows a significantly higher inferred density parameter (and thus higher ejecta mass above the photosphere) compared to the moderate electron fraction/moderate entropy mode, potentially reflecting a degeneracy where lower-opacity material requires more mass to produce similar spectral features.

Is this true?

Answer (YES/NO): NO